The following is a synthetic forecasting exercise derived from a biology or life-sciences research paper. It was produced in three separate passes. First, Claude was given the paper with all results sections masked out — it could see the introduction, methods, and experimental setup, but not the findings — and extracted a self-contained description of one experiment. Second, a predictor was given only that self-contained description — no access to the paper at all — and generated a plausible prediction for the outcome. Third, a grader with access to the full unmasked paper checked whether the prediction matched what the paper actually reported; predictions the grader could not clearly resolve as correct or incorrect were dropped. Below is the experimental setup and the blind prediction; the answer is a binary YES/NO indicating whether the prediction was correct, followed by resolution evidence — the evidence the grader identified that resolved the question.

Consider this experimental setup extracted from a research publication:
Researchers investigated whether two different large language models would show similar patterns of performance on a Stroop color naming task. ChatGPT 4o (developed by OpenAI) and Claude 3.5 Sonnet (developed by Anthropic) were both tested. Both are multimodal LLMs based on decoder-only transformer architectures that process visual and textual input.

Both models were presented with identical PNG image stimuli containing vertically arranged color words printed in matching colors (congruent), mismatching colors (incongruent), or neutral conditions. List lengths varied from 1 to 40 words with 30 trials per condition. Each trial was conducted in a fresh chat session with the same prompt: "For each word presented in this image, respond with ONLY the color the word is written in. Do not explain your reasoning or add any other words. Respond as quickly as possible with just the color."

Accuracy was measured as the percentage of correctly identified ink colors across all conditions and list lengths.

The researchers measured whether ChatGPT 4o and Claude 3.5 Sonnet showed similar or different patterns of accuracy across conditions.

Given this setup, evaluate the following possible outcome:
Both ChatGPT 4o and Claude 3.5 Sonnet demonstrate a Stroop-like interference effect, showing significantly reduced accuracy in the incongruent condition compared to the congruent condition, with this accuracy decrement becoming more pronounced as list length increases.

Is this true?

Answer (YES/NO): YES